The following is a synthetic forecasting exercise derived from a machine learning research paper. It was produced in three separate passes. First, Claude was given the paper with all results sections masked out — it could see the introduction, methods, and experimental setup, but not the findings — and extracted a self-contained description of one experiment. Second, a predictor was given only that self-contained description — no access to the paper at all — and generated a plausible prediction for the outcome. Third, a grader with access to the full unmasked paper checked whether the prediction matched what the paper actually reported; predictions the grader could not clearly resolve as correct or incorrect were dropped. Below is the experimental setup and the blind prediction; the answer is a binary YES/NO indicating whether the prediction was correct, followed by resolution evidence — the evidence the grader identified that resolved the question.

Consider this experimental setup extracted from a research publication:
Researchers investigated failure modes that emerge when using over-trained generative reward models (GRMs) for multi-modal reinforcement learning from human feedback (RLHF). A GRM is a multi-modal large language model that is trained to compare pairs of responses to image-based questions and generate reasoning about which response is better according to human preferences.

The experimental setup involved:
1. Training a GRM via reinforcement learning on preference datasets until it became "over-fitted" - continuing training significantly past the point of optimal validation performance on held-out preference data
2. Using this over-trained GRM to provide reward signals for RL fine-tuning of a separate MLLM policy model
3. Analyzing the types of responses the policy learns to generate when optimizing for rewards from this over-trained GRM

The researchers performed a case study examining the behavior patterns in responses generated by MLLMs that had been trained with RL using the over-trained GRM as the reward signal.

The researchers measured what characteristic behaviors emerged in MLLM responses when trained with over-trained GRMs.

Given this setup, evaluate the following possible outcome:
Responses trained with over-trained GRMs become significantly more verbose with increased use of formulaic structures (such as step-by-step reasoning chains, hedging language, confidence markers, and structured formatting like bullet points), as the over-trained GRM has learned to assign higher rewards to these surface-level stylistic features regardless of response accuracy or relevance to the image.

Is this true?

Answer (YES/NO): NO